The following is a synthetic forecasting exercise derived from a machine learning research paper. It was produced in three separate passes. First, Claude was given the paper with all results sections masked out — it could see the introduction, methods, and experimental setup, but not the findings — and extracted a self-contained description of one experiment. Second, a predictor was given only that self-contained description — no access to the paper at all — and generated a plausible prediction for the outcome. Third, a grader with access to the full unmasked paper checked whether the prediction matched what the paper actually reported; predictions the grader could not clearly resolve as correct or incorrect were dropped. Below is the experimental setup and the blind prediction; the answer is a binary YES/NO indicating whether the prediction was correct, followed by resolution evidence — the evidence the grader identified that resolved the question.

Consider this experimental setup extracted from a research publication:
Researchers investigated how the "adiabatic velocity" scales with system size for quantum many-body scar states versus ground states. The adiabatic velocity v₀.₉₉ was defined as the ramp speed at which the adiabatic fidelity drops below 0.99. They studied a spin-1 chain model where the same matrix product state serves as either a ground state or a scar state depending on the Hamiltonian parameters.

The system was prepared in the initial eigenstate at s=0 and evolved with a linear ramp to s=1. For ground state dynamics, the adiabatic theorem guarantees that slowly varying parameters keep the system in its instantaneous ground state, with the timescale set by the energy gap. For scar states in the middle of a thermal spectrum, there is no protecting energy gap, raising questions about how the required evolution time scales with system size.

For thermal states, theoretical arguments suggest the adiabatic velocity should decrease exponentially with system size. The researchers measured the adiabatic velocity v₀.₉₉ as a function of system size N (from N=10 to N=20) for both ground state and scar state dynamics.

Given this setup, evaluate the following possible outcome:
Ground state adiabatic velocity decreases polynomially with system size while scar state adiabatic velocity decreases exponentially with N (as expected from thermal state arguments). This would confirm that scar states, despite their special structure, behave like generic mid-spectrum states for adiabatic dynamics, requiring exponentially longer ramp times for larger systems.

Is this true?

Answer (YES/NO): NO